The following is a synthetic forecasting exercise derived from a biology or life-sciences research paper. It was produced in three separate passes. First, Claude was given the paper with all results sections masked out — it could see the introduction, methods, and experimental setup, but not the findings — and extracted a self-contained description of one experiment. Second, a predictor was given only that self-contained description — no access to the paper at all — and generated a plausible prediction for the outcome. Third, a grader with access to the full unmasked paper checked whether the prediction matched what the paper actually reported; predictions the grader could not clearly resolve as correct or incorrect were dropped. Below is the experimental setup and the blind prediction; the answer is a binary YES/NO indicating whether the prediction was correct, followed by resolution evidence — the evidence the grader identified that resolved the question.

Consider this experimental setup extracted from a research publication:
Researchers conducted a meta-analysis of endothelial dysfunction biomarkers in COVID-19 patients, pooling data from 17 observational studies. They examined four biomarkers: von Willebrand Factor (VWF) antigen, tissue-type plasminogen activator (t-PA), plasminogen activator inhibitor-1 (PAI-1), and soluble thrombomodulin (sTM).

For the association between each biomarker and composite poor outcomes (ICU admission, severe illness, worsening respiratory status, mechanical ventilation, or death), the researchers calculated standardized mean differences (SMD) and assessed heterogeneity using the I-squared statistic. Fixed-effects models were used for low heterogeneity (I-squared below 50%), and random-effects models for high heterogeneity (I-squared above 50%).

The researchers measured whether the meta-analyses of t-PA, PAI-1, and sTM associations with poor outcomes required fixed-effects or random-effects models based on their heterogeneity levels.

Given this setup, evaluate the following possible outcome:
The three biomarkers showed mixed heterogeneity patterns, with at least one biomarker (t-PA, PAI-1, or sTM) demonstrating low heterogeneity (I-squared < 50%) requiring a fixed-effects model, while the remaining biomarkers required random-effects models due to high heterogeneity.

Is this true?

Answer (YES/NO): NO